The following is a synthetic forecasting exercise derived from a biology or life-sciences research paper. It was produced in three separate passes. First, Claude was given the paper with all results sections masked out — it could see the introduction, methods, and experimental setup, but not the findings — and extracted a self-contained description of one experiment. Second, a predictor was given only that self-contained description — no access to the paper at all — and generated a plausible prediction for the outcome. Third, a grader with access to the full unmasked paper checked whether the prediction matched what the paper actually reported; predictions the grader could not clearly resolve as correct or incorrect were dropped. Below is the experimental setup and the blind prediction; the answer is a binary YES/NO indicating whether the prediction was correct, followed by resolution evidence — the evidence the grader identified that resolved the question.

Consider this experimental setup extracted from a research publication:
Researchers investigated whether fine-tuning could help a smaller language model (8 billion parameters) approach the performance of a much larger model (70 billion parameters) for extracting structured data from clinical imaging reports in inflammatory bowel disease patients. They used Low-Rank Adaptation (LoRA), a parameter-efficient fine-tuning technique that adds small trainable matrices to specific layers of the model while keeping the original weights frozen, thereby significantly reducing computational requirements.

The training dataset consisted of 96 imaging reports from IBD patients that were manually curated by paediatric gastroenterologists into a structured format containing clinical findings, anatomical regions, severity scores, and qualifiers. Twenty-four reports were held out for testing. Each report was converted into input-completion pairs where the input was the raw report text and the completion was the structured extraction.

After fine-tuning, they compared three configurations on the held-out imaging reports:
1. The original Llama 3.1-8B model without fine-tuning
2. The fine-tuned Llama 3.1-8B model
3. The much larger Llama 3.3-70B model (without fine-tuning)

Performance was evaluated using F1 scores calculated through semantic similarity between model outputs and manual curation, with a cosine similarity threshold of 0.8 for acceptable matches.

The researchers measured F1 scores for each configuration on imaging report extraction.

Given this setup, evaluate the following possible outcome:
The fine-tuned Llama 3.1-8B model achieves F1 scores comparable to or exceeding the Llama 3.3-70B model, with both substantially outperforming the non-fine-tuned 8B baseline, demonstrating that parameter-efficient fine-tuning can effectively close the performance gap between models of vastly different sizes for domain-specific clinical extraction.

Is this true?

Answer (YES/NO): YES